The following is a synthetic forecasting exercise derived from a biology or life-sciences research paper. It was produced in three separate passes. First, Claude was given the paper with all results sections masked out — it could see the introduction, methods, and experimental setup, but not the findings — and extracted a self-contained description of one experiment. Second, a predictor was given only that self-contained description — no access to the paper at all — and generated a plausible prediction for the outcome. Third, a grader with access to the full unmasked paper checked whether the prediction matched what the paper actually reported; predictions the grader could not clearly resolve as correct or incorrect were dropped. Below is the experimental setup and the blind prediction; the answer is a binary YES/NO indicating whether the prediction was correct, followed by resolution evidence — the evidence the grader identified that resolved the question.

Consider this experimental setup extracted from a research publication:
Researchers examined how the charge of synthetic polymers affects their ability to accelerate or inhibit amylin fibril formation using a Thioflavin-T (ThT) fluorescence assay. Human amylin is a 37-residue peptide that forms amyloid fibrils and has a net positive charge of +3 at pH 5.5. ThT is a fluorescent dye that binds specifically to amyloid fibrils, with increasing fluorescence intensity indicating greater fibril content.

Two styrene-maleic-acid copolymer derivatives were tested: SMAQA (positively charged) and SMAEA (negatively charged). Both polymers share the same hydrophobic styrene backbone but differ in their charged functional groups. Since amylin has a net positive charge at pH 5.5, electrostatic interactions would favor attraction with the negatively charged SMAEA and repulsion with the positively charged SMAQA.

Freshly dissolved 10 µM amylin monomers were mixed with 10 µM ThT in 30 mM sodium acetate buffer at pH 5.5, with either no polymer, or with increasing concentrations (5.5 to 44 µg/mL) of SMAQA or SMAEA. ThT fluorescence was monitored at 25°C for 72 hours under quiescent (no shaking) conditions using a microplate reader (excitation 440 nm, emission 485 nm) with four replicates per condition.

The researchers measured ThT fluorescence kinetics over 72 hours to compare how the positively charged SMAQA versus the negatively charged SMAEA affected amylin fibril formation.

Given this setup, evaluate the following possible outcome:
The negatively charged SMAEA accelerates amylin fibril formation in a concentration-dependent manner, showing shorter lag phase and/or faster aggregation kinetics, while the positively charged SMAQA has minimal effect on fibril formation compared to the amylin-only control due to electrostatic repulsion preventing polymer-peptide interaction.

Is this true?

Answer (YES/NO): NO